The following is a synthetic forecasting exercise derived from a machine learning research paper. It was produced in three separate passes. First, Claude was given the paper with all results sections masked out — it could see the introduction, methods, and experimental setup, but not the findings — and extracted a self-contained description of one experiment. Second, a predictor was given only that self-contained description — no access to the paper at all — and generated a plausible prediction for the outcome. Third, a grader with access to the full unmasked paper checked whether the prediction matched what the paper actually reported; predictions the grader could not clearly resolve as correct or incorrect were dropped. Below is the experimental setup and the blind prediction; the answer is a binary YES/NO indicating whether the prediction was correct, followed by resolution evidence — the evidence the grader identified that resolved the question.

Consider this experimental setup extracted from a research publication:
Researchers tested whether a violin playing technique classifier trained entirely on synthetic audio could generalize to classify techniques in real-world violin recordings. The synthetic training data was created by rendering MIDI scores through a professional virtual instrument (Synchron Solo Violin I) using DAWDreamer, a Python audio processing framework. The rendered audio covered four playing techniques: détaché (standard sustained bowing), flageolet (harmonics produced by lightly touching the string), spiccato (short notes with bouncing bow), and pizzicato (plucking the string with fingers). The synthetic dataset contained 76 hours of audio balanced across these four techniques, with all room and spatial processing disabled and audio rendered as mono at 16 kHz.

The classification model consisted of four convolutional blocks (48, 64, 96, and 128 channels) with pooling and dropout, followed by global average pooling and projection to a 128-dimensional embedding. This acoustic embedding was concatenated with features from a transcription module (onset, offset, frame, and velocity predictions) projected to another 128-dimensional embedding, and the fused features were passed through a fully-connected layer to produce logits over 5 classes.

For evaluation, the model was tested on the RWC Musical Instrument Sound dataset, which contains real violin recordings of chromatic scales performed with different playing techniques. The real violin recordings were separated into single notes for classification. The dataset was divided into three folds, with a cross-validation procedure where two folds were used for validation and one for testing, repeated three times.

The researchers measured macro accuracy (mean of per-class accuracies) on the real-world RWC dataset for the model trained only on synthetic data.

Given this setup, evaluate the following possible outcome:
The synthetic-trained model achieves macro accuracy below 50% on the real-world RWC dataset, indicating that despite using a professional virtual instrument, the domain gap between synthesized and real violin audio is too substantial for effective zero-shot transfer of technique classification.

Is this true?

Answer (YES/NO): NO